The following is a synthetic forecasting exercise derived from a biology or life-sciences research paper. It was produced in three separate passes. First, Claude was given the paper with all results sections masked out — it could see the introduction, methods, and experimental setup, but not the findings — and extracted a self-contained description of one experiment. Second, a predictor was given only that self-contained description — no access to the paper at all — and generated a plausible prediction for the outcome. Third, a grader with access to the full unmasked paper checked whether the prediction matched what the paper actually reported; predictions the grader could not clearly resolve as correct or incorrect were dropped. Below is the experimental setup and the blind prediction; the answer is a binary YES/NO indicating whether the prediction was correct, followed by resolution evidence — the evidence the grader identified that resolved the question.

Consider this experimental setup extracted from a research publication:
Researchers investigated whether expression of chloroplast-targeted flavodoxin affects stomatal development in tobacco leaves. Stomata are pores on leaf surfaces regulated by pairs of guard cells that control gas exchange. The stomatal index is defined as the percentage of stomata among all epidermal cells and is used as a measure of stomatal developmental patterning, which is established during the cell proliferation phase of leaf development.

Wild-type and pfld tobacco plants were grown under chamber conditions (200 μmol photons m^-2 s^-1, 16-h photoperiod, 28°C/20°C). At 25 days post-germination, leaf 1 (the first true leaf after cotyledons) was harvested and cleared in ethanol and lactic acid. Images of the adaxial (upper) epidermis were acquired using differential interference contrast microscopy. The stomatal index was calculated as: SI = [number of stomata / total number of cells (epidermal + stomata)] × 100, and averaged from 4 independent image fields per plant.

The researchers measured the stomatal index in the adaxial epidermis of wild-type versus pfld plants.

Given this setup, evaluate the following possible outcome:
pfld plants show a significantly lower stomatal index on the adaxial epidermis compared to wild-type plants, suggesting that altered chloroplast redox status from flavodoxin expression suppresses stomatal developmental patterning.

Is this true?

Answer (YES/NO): NO